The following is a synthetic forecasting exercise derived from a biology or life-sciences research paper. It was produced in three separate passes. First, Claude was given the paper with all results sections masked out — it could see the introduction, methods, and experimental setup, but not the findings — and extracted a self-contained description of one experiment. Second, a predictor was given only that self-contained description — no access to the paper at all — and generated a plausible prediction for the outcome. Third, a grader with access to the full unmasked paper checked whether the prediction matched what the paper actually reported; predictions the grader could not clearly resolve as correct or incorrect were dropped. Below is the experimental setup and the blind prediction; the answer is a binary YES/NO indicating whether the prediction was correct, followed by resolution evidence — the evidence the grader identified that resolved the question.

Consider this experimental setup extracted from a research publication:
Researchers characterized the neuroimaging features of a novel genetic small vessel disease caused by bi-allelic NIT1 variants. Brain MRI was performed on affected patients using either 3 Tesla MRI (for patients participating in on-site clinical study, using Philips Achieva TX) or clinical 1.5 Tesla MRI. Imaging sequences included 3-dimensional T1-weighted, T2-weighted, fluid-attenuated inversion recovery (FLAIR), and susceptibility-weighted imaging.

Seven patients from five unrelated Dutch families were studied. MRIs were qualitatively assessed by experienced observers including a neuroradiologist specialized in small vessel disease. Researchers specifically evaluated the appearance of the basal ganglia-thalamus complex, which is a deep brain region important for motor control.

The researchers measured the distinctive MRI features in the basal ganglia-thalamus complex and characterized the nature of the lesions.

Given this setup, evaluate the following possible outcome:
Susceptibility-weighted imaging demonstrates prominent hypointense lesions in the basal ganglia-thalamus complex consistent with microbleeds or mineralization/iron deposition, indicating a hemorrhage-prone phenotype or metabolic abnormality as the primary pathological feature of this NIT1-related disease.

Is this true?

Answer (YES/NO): NO